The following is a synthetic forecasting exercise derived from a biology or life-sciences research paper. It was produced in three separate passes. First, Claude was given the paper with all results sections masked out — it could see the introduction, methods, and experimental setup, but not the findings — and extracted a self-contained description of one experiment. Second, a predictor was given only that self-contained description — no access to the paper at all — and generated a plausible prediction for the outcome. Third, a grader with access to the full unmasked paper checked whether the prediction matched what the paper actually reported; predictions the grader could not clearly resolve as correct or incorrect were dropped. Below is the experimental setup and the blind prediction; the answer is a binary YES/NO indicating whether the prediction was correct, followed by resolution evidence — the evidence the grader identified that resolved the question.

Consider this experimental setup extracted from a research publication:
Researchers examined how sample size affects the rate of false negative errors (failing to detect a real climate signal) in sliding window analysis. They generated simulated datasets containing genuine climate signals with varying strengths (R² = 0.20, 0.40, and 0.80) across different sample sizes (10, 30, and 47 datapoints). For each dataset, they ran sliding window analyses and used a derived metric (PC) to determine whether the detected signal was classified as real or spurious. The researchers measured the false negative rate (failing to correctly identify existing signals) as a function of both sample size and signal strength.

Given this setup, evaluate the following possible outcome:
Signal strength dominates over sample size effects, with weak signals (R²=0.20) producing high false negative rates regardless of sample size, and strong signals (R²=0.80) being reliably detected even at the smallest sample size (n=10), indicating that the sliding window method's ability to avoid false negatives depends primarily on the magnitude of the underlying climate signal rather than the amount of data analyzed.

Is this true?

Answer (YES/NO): NO